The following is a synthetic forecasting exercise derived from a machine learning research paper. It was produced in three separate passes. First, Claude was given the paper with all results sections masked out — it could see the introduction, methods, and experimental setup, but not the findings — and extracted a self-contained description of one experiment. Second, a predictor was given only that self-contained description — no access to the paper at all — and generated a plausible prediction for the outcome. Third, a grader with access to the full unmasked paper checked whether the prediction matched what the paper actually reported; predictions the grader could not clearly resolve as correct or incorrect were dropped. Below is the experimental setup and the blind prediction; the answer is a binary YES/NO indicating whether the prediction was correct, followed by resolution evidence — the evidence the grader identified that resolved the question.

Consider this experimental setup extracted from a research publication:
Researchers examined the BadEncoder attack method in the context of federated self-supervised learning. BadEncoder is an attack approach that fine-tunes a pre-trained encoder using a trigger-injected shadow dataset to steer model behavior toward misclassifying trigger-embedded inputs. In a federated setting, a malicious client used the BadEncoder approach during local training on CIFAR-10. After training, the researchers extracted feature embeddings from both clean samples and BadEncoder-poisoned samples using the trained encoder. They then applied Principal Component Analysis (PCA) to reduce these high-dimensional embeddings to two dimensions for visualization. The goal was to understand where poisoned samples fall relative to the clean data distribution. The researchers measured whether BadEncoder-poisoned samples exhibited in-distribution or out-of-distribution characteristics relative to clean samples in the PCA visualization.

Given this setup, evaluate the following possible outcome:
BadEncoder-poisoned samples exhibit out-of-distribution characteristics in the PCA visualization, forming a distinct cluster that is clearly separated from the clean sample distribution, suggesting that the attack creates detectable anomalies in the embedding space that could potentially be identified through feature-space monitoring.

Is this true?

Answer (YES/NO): YES